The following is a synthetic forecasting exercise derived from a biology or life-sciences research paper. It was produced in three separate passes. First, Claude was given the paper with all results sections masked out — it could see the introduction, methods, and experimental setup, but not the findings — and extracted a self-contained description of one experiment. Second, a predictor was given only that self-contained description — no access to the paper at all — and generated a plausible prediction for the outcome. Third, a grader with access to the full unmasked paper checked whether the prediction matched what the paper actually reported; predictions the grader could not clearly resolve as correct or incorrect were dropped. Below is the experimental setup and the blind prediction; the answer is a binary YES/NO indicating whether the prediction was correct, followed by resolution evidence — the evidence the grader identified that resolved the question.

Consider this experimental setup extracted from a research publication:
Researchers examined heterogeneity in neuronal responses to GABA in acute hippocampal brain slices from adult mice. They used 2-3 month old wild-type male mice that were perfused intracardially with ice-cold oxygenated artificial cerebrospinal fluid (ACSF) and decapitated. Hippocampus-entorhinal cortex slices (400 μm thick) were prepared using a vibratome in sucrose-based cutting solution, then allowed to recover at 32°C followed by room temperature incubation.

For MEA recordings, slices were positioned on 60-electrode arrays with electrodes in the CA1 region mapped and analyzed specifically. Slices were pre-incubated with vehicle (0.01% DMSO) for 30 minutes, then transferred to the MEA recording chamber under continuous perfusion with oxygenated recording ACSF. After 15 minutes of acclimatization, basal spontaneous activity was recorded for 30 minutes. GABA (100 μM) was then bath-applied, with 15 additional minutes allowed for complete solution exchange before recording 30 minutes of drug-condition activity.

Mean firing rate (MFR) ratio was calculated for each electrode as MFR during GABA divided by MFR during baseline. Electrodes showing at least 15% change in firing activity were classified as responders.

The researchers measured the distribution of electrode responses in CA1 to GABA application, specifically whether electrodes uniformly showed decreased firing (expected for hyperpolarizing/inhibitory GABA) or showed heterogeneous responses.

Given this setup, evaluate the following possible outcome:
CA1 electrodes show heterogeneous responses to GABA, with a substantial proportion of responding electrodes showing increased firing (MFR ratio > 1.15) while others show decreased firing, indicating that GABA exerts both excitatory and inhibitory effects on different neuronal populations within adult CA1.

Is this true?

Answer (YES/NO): NO